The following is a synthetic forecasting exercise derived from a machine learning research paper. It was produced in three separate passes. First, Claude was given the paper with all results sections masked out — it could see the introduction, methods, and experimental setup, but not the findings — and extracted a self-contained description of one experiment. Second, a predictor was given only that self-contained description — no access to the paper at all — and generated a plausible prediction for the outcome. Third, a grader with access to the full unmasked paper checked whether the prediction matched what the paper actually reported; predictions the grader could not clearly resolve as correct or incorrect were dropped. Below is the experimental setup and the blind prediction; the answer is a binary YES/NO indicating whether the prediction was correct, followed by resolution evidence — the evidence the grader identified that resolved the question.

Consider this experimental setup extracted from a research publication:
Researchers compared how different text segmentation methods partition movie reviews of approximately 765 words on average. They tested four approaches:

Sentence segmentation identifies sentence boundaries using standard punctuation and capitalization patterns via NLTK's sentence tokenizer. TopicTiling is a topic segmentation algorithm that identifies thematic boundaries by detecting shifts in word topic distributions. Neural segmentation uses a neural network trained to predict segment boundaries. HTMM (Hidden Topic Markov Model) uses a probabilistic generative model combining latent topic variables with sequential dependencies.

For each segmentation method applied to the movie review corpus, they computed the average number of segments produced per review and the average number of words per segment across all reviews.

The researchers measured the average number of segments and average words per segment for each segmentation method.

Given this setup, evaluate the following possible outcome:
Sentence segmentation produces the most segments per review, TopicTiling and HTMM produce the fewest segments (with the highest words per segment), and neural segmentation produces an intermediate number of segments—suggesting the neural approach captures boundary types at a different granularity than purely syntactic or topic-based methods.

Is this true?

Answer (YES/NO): NO